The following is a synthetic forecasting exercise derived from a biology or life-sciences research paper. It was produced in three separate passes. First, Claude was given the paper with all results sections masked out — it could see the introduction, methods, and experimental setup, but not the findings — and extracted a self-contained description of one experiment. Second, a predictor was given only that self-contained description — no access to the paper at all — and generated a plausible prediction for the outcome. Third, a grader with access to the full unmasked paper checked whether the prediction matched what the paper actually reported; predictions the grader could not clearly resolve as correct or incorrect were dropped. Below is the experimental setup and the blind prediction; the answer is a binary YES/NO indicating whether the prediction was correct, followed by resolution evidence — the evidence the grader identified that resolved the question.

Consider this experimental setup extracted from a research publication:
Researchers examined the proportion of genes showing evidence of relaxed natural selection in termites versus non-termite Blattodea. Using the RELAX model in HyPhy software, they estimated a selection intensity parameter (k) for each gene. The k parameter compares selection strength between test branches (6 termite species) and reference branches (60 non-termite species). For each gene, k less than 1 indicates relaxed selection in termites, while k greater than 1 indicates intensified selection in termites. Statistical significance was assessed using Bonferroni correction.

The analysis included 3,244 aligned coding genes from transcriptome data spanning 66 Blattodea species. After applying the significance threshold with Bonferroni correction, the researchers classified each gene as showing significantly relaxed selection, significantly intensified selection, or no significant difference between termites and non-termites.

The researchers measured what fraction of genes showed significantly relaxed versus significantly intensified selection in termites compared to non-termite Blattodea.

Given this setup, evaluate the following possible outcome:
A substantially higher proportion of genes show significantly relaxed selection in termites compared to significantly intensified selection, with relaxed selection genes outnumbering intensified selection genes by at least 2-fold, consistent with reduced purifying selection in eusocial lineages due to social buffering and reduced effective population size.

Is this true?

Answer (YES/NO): YES